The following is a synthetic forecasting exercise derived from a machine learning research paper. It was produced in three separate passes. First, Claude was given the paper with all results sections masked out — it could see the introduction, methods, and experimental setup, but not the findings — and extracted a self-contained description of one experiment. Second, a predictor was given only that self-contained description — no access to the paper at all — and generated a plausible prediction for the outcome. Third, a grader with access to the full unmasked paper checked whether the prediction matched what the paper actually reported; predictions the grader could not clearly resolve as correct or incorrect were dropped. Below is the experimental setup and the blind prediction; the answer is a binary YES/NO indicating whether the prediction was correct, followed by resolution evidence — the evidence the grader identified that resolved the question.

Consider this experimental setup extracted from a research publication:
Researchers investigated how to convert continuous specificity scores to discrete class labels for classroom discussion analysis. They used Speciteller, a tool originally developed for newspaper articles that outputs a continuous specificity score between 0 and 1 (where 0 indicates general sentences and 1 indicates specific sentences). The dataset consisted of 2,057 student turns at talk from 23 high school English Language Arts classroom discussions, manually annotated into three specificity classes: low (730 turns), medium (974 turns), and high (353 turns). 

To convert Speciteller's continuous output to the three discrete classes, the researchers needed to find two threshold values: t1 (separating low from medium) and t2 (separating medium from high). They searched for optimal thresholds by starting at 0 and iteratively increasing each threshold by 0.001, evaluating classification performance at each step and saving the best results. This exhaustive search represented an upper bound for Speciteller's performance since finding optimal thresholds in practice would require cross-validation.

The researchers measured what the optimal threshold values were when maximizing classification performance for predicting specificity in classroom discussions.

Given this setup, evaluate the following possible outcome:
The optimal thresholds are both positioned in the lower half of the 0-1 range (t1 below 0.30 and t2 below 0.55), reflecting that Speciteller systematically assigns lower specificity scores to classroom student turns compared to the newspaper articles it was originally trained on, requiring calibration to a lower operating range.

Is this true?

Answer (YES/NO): NO